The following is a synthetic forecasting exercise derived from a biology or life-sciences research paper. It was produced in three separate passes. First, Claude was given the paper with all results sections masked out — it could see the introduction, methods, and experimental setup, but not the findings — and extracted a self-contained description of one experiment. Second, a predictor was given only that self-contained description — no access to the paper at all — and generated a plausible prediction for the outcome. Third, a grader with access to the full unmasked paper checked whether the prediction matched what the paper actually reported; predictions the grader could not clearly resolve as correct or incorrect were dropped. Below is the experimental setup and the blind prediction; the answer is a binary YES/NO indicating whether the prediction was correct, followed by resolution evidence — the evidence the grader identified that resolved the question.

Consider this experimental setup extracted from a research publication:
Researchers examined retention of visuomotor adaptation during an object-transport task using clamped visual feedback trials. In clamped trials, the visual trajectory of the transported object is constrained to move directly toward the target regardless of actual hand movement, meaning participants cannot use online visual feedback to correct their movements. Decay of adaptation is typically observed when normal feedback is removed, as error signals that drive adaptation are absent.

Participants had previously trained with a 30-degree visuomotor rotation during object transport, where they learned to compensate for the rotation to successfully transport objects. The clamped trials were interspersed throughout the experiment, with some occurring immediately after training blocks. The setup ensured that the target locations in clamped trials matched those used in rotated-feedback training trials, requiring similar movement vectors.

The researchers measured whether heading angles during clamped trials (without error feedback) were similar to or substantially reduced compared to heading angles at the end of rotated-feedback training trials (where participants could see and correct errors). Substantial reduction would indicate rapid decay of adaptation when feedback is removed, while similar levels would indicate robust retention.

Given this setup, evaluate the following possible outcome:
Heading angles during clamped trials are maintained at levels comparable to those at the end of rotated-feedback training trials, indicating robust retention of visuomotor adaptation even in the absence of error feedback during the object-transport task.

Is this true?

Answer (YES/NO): YES